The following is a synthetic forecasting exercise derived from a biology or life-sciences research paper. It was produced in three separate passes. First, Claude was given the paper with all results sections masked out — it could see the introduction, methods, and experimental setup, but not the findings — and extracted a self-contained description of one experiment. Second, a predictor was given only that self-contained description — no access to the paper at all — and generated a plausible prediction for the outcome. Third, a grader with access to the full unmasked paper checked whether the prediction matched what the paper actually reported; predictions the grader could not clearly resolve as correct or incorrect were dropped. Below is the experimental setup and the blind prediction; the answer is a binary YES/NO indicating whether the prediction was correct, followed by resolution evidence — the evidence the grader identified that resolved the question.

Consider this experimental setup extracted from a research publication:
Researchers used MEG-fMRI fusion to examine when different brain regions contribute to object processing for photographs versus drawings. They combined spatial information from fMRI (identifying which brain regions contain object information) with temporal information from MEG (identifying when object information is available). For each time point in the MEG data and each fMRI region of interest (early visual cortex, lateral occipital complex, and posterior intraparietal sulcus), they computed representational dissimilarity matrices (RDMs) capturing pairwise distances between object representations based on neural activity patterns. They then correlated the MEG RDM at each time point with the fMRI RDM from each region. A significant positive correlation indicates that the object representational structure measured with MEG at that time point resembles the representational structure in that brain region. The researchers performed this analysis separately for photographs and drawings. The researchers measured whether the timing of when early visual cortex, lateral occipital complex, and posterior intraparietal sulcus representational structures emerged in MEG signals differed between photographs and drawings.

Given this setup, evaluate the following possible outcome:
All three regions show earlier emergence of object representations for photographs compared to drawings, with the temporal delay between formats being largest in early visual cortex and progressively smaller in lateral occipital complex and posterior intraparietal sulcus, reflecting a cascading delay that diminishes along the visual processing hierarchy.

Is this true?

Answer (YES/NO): NO